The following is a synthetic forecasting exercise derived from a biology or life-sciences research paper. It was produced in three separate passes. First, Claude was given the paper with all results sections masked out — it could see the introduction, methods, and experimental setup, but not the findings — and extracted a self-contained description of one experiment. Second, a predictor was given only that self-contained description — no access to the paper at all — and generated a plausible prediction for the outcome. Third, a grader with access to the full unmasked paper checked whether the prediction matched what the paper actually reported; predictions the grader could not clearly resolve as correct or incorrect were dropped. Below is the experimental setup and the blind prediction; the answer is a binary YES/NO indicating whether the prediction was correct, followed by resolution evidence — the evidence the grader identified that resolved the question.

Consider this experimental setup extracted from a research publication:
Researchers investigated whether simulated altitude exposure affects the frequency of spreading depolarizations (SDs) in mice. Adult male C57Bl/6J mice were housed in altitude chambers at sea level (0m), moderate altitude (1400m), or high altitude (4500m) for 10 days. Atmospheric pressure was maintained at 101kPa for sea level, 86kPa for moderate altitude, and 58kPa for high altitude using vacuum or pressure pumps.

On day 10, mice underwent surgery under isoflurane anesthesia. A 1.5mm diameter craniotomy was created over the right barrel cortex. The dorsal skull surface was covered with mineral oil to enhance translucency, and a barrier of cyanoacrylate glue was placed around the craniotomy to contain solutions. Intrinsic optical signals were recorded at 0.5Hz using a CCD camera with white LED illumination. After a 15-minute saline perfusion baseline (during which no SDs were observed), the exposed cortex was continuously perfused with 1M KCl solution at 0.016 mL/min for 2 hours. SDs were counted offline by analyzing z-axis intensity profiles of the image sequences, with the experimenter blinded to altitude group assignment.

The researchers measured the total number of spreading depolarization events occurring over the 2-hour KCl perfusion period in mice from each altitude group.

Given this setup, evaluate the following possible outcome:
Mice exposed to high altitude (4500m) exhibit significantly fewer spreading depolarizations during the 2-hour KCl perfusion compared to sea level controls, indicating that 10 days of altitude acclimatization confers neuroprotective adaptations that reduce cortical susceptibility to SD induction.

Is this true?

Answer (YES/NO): NO